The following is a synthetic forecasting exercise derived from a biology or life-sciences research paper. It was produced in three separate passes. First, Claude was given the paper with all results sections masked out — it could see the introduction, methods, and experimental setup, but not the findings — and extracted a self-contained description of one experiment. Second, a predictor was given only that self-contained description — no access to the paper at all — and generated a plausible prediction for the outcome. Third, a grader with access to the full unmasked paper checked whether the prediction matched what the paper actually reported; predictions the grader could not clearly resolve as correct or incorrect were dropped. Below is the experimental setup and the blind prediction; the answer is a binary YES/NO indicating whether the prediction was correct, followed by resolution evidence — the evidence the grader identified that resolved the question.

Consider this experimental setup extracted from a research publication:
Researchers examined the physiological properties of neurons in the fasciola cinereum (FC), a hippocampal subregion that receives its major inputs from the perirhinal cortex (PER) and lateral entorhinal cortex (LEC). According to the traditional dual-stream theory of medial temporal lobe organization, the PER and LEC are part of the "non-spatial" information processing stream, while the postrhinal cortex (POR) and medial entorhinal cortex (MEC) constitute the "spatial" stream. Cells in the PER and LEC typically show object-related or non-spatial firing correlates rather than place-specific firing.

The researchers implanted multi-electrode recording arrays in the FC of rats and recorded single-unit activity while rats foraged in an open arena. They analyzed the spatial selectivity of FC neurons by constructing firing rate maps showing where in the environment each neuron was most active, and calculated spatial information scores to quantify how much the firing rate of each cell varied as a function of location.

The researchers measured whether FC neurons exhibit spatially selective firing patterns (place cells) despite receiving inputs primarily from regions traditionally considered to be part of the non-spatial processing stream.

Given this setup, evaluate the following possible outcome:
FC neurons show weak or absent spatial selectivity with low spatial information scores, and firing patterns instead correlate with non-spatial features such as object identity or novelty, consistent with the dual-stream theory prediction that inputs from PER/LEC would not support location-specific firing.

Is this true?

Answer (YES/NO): NO